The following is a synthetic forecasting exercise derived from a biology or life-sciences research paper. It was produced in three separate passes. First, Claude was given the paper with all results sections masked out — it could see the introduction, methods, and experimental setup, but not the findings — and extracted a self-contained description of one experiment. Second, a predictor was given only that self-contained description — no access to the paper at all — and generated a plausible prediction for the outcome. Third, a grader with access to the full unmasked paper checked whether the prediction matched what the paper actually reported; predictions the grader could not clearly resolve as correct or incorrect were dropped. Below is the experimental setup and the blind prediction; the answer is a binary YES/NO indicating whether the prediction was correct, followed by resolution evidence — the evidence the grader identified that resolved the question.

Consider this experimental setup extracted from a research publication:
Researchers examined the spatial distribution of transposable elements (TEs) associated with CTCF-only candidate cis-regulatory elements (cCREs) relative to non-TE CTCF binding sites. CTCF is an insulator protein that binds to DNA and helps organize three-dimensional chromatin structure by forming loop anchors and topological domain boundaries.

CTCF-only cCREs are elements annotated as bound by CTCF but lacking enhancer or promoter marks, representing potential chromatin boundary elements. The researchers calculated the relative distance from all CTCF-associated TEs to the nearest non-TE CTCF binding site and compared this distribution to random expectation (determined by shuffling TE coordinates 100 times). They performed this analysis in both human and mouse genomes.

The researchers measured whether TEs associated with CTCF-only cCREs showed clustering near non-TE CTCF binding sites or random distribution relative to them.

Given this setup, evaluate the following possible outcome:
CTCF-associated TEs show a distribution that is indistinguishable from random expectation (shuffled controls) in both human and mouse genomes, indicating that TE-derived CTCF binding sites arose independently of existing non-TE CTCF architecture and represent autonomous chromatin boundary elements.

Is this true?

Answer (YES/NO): YES